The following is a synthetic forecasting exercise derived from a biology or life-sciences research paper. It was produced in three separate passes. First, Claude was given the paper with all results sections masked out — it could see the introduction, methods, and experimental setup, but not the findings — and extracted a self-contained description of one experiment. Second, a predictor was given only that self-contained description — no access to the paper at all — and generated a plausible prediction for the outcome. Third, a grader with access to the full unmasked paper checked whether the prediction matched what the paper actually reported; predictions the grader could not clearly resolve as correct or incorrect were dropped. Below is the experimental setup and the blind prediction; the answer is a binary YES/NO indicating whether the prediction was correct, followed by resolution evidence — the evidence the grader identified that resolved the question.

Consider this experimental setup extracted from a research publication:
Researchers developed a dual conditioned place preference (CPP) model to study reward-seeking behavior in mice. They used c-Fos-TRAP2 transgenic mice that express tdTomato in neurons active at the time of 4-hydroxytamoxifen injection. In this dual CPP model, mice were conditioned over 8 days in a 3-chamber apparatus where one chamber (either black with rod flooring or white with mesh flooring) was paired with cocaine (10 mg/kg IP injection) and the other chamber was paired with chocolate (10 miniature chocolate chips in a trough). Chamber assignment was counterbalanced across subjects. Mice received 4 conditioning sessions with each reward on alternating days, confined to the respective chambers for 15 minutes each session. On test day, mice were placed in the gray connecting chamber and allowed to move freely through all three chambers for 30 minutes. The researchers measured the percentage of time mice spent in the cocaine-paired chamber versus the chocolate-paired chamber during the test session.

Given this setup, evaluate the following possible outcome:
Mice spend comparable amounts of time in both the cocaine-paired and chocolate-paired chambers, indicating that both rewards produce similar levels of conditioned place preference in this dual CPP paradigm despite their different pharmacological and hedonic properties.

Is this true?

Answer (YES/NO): NO